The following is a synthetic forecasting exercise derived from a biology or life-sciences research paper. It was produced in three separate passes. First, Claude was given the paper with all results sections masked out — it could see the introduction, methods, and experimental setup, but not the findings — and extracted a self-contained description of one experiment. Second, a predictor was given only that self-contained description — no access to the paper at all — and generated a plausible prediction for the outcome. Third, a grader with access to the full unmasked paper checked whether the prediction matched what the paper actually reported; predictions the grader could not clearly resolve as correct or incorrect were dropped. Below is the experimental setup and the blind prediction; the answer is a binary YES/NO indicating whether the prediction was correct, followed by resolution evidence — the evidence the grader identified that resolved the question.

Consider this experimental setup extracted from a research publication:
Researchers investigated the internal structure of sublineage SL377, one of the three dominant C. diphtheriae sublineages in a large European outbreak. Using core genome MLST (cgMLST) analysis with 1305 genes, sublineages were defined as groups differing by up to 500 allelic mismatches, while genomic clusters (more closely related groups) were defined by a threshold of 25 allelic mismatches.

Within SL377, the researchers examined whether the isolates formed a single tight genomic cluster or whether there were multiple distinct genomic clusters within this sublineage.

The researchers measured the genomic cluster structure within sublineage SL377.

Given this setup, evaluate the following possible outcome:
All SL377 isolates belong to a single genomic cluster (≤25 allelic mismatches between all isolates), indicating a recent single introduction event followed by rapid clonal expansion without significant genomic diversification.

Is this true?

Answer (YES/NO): NO